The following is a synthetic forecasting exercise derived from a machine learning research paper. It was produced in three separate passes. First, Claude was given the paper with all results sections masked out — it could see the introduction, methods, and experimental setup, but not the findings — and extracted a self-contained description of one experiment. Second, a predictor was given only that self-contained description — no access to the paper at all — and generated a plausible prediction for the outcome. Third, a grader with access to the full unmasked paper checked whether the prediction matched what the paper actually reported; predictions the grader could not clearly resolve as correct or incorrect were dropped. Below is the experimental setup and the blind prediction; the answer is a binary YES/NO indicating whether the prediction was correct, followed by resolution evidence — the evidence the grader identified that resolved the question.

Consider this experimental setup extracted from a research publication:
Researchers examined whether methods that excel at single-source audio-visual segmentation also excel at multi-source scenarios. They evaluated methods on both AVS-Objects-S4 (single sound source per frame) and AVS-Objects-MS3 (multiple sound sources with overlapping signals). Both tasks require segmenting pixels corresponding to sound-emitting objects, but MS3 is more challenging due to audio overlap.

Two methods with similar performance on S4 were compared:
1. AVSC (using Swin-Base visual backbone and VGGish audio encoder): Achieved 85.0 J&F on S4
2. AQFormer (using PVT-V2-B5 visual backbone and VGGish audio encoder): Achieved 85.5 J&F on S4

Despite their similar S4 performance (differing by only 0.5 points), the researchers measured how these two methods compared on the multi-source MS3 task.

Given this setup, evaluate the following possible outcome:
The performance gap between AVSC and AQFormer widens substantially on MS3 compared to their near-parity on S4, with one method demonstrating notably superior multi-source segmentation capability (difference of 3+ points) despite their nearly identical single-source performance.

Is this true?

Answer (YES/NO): YES